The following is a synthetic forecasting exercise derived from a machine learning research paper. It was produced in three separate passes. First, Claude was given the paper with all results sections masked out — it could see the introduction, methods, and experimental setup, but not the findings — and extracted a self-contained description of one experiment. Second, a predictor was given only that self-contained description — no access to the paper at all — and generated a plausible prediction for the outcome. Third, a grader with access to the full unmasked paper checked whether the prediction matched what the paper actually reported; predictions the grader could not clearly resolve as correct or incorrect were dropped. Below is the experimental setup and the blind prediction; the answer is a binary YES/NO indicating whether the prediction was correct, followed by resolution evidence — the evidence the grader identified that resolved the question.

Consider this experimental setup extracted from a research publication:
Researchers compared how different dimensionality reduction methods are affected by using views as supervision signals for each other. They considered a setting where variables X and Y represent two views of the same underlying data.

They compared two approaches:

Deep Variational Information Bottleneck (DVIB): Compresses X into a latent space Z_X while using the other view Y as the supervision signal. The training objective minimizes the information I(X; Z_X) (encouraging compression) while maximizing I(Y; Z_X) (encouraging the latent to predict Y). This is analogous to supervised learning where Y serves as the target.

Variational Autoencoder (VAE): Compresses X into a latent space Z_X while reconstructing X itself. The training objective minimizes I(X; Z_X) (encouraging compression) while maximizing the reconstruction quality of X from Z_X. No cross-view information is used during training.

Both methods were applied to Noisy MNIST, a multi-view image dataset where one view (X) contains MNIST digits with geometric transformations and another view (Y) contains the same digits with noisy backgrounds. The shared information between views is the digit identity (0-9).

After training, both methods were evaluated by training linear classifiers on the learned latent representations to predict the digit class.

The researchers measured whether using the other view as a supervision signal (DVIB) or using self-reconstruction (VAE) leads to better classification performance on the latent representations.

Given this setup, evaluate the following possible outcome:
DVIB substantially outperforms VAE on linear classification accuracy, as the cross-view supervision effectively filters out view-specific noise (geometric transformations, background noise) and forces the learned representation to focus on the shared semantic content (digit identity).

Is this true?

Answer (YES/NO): NO